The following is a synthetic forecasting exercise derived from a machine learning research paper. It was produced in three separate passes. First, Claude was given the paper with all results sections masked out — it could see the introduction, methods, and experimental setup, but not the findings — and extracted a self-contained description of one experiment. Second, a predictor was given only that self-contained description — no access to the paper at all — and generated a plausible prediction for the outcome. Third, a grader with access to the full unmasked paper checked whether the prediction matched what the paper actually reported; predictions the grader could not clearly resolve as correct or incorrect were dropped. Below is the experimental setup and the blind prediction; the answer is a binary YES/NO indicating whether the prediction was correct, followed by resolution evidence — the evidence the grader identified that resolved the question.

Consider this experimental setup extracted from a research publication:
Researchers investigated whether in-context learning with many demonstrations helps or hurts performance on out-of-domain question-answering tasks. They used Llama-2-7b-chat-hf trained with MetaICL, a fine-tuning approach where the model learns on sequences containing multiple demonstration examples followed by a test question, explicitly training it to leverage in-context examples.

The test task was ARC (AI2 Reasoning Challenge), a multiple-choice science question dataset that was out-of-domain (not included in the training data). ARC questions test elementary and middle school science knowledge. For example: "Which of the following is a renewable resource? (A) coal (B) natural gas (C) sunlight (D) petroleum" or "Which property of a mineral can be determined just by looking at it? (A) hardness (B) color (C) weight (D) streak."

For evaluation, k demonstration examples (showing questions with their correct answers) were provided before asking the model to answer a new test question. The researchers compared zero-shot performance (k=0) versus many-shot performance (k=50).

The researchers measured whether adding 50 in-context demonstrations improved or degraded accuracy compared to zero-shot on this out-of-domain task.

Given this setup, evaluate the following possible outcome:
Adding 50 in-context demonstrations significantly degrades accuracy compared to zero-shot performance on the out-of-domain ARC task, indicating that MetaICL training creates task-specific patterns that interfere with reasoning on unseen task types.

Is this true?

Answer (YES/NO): NO